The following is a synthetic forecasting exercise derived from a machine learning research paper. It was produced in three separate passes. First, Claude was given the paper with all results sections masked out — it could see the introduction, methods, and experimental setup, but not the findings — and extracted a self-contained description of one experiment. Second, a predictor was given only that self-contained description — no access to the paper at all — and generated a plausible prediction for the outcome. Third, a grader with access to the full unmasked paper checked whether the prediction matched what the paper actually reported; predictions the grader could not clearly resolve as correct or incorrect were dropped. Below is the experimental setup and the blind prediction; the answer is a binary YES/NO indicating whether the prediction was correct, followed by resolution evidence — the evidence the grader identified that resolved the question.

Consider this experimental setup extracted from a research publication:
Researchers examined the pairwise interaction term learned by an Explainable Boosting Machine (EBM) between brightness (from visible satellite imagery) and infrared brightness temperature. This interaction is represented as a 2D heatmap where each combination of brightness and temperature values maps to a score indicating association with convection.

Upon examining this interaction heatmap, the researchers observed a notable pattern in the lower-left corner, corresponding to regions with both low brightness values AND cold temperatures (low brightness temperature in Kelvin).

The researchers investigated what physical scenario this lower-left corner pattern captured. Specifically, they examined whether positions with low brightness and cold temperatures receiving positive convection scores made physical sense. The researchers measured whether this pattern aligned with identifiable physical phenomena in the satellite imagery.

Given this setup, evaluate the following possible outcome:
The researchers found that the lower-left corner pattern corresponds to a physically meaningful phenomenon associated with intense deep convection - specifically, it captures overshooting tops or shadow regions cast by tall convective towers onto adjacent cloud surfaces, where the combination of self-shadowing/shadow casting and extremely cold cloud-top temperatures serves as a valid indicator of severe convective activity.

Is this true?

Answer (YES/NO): YES